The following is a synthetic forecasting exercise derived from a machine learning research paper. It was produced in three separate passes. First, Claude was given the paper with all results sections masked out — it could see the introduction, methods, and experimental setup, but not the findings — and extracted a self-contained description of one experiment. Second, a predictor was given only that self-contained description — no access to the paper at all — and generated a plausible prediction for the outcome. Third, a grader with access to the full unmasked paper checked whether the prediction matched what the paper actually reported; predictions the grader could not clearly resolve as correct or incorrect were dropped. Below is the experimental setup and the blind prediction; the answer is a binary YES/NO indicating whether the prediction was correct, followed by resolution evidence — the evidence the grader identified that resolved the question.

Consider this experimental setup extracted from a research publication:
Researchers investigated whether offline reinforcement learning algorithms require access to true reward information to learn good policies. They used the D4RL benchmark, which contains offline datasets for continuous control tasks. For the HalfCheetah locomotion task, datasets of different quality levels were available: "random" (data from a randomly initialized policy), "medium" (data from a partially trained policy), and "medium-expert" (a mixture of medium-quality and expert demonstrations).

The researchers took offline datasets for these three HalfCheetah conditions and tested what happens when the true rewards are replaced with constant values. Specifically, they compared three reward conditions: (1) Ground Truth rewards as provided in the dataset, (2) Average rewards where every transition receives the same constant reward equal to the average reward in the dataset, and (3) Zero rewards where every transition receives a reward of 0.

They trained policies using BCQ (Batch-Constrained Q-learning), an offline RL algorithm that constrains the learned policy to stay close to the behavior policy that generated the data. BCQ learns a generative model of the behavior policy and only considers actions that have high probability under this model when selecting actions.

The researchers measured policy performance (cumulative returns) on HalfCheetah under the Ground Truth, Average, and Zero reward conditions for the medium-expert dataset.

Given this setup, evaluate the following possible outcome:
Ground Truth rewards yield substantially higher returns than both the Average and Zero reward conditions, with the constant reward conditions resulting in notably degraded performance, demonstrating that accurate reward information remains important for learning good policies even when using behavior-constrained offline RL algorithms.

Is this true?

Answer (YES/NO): NO